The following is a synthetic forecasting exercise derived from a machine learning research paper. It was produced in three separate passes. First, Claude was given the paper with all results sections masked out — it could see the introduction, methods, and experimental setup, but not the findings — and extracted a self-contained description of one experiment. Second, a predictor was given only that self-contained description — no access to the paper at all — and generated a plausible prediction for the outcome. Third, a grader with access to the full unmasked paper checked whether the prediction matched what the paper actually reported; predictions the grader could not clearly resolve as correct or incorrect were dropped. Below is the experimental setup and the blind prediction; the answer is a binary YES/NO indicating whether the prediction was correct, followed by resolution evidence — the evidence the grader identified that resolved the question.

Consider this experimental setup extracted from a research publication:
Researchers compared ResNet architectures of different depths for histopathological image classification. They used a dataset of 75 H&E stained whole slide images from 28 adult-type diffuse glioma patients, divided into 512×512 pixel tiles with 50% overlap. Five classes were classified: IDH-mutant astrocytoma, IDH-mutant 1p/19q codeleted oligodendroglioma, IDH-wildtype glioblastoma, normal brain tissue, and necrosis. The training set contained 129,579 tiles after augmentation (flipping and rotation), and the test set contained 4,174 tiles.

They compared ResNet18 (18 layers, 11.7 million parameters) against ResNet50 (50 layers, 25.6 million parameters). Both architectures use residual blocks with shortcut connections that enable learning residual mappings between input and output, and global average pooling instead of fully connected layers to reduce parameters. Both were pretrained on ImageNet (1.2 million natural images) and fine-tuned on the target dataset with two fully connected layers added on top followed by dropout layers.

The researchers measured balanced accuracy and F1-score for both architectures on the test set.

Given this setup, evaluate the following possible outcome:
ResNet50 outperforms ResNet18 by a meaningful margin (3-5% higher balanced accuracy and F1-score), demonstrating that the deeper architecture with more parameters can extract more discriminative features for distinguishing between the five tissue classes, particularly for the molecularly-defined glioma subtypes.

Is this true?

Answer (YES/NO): NO